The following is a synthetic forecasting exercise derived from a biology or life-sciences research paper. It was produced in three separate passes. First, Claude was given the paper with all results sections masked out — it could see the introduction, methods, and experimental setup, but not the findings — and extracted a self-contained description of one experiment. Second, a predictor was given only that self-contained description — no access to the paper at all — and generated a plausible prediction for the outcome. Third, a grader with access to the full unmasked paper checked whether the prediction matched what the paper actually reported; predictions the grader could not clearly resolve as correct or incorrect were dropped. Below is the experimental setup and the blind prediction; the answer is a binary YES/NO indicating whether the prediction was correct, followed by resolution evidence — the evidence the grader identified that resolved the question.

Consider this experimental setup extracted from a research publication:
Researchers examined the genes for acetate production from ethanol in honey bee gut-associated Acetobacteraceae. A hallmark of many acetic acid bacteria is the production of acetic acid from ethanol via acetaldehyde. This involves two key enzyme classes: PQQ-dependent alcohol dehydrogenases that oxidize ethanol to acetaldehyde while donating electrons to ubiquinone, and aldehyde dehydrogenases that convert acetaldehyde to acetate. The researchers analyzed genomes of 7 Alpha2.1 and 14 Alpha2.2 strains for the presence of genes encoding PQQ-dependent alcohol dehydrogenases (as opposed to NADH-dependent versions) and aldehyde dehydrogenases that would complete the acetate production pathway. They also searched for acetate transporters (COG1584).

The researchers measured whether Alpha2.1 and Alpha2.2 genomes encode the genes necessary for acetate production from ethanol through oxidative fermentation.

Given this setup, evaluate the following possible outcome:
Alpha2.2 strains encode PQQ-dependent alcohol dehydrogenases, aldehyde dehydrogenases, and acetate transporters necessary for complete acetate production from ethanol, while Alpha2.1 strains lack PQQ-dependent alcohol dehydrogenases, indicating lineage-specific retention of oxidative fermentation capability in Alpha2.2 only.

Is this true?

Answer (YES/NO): NO